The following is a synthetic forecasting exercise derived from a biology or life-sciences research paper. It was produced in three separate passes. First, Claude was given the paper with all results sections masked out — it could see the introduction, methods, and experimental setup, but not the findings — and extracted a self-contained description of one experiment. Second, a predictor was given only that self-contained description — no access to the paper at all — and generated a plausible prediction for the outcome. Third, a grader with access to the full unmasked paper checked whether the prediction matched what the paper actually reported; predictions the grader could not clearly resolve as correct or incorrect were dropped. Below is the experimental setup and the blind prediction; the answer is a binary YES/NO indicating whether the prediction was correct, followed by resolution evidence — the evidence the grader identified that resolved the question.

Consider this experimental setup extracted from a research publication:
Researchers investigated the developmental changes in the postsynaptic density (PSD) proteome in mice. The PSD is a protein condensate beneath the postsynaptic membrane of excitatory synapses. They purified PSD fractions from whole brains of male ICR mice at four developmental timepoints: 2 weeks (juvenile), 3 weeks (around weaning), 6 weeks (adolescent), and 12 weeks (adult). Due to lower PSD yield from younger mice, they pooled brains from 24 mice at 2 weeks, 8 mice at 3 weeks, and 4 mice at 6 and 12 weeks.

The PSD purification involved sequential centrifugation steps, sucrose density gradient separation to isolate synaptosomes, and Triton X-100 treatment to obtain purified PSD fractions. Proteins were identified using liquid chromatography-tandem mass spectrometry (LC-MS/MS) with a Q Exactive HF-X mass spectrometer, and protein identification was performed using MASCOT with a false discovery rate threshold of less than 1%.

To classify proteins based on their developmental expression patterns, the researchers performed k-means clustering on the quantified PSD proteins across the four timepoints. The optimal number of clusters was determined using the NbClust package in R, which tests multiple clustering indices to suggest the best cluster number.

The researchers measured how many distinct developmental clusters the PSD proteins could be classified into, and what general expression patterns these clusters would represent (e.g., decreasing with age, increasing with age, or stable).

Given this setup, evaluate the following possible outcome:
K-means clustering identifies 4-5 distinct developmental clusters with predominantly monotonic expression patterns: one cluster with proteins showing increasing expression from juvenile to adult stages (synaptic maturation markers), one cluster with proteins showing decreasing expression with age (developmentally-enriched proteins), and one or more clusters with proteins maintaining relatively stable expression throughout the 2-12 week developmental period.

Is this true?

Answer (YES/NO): NO